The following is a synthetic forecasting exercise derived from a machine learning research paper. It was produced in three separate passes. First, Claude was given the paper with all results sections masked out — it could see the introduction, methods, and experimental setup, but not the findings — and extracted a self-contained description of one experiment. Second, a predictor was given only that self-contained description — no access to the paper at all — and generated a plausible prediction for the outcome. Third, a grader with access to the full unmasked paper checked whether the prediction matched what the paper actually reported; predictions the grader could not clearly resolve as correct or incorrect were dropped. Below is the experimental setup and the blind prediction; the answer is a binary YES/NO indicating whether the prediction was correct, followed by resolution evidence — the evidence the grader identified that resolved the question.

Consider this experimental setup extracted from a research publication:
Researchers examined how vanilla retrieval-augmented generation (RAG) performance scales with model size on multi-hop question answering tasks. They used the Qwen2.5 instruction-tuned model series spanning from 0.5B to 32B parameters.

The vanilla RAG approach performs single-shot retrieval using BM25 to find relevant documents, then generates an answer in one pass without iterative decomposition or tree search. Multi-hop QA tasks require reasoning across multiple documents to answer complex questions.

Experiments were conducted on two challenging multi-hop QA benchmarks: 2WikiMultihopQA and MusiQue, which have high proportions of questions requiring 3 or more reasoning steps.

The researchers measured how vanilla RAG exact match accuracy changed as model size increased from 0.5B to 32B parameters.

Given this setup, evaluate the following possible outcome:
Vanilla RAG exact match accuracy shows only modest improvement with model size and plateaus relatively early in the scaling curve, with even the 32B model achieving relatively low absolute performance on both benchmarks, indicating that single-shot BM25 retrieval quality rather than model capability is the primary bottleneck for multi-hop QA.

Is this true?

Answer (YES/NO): YES